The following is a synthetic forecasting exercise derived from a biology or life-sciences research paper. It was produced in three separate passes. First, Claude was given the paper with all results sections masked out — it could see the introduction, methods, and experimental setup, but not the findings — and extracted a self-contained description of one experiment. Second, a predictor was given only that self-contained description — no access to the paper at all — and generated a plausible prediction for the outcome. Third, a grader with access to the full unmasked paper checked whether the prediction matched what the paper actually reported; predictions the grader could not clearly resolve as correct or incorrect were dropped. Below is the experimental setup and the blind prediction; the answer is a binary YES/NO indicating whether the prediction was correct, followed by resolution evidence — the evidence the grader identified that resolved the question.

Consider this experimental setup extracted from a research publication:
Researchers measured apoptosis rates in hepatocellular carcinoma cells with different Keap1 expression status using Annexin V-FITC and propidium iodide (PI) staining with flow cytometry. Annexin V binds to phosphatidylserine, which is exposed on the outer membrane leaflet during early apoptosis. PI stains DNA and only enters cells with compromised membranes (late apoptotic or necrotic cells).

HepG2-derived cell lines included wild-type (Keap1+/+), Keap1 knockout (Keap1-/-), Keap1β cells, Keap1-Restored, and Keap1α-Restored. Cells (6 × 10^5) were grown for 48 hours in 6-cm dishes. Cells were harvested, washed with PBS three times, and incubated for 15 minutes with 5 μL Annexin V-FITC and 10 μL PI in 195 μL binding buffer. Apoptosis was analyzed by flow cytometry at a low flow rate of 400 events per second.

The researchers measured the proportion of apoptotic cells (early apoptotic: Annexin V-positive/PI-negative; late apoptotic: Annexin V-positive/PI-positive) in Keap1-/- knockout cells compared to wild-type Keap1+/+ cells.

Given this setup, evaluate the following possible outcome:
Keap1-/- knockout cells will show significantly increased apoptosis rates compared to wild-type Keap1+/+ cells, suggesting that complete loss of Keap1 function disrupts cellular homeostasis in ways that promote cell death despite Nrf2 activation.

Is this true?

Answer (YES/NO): YES